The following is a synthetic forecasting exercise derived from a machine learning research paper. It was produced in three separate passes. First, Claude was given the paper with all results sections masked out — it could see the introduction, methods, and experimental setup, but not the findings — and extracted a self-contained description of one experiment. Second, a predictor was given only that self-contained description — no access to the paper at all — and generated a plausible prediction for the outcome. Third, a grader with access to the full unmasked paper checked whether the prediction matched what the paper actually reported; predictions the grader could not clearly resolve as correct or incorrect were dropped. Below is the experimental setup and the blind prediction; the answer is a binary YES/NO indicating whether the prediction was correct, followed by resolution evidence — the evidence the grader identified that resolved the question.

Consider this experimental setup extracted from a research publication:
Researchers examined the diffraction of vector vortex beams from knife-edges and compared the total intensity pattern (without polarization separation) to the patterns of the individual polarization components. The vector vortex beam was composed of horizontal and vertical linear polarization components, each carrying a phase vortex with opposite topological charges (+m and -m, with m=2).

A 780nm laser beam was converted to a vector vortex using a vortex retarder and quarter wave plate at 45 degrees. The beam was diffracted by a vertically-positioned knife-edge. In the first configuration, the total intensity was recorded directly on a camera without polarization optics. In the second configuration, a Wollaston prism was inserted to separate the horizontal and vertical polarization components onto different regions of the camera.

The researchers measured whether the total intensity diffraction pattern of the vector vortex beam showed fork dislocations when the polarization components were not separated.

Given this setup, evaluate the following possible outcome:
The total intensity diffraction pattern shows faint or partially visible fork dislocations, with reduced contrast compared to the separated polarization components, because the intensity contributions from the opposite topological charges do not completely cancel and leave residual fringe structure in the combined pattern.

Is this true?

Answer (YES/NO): NO